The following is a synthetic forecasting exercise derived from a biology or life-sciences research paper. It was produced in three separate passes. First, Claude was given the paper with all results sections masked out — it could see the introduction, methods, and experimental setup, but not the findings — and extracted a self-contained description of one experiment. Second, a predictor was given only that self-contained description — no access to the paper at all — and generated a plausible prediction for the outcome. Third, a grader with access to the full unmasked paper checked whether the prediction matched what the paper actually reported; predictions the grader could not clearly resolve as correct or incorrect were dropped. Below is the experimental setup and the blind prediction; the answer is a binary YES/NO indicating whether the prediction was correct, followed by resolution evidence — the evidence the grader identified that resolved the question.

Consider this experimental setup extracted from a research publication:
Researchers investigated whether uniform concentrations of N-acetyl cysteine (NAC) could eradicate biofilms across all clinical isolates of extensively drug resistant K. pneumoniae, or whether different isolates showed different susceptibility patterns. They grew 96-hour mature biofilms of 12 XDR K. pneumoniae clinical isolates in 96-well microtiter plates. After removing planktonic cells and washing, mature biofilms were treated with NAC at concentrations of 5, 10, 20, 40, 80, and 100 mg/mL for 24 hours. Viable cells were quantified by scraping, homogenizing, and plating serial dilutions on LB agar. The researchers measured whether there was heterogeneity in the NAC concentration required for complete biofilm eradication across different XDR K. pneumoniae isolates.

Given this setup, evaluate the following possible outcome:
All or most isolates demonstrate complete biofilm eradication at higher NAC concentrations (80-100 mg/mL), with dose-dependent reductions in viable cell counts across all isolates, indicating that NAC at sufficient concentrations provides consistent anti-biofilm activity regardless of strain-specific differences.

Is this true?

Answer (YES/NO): NO